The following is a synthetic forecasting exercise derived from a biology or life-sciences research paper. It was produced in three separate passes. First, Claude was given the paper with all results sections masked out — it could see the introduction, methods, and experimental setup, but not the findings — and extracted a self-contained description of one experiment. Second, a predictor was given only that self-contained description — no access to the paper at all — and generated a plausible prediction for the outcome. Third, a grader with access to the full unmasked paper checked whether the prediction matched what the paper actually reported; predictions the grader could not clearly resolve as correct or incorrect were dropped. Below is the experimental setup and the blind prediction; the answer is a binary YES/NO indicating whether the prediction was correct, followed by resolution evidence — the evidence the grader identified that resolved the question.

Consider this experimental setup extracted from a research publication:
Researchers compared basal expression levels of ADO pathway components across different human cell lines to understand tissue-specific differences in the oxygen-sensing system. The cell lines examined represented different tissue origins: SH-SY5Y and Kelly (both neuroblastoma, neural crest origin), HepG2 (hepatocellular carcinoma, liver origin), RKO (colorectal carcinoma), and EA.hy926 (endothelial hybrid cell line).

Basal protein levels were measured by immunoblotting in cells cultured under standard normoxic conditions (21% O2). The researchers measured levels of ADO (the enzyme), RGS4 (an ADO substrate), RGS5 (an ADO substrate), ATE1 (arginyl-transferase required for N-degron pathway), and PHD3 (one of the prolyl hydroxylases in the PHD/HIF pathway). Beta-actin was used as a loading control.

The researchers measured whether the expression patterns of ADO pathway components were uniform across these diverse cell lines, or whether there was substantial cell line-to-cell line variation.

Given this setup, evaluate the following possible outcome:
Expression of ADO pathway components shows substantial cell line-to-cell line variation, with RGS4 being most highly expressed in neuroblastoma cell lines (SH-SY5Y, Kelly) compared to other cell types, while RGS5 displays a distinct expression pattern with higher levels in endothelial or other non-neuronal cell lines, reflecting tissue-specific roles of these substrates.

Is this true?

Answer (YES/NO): NO